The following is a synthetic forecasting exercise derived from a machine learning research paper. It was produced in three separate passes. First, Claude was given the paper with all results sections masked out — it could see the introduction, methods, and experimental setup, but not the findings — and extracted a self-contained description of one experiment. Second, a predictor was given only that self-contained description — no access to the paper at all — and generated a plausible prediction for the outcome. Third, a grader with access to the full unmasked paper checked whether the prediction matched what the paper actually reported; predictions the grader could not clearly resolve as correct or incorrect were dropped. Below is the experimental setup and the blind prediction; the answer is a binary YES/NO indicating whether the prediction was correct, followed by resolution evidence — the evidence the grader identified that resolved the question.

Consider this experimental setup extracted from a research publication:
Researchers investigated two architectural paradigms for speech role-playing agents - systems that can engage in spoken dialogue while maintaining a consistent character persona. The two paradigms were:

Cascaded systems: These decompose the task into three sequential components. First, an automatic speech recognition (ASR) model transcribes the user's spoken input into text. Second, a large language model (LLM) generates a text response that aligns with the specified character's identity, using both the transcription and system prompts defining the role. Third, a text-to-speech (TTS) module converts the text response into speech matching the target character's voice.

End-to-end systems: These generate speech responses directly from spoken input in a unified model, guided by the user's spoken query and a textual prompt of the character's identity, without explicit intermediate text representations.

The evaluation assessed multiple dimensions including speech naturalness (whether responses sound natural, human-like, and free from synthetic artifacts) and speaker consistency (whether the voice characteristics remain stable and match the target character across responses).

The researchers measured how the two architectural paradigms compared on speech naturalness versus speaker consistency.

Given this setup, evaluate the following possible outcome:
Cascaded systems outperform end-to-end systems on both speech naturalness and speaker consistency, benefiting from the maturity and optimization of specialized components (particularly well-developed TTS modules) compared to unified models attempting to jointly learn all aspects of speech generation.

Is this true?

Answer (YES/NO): NO